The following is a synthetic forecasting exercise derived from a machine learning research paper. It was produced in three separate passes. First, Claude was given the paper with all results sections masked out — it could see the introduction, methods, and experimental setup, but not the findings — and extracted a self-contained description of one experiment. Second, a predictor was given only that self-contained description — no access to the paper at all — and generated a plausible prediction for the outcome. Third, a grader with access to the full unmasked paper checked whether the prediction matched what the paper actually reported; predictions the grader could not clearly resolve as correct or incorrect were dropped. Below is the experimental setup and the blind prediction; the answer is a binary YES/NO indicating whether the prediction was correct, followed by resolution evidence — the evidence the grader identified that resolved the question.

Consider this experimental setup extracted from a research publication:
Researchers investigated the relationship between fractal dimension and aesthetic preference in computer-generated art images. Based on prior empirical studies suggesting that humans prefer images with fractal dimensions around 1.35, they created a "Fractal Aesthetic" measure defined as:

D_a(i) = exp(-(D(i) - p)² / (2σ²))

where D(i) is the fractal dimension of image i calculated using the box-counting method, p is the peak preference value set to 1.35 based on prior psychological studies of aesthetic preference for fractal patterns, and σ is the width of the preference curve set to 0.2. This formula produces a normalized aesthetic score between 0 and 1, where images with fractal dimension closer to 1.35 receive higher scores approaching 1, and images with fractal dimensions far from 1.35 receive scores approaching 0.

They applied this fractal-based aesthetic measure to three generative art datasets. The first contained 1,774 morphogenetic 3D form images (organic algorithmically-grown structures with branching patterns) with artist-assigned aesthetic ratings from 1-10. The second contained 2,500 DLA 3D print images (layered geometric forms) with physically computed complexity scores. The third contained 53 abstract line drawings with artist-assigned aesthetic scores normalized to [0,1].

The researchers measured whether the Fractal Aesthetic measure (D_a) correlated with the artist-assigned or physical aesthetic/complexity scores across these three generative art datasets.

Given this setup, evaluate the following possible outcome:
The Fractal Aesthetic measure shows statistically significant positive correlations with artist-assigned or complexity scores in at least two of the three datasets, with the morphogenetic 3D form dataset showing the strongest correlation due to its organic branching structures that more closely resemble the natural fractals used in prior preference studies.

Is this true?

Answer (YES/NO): NO